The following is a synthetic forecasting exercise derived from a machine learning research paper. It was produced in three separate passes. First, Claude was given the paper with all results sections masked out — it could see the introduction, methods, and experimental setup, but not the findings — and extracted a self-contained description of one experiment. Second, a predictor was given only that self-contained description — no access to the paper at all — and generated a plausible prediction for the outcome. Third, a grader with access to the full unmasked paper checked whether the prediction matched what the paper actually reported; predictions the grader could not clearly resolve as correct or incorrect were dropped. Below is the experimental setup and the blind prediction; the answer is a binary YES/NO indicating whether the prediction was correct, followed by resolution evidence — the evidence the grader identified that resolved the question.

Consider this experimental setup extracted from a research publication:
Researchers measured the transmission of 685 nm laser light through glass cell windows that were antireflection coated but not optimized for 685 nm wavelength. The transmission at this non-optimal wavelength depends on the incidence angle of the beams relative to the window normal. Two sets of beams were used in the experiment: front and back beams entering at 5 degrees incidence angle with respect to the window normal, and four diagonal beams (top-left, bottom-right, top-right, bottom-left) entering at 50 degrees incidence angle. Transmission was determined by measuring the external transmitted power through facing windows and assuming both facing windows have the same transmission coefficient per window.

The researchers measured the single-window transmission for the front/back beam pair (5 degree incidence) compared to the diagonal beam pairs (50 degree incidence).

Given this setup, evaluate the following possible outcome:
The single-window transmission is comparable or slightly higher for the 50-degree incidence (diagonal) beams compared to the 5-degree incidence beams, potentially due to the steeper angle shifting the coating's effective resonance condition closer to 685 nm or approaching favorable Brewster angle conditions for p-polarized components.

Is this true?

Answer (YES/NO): NO